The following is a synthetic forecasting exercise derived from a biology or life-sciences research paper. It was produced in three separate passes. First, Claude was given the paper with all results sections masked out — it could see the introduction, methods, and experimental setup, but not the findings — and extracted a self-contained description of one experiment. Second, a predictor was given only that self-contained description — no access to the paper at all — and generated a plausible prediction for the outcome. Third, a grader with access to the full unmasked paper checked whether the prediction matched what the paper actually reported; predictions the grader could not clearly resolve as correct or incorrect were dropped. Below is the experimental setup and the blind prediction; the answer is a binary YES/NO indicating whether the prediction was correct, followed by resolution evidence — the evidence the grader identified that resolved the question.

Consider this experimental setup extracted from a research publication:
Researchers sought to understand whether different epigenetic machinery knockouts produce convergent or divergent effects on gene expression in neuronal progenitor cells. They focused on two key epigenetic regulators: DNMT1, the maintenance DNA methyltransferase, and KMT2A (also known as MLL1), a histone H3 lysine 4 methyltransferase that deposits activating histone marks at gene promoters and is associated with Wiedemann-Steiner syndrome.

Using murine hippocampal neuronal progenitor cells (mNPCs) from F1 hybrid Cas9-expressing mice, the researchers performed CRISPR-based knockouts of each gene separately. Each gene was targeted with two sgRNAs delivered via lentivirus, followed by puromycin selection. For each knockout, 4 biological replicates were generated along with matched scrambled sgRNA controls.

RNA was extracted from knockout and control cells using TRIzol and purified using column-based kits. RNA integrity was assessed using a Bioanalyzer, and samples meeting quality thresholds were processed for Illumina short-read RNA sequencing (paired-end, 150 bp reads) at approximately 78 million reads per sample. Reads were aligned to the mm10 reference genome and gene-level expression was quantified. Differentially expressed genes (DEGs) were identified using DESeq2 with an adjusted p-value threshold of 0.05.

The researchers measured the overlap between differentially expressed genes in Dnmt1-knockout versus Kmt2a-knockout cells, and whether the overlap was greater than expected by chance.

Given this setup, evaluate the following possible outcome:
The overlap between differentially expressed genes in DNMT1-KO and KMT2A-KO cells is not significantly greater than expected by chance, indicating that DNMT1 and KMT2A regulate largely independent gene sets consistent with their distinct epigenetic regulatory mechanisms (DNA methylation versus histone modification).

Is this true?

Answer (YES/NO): NO